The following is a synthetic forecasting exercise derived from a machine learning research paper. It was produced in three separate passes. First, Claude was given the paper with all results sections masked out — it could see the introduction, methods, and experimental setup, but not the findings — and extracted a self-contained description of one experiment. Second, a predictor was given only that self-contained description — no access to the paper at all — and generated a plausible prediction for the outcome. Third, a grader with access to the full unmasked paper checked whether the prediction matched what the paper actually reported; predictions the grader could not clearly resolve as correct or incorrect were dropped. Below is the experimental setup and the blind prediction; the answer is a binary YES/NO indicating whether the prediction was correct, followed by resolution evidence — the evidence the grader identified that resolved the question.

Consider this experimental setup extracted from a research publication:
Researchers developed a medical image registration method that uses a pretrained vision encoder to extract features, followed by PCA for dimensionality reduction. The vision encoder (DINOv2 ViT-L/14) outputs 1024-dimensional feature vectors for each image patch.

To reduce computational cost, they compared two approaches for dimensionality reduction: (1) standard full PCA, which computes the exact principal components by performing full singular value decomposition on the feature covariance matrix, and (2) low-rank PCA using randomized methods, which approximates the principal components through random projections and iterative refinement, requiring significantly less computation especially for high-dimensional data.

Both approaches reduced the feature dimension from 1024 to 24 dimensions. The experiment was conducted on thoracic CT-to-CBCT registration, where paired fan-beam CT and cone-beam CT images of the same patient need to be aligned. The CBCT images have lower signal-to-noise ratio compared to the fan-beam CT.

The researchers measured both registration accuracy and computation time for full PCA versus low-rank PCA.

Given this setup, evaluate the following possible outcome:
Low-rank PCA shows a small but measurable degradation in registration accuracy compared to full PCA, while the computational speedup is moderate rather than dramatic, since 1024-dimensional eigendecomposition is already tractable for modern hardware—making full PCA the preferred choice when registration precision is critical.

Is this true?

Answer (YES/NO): NO